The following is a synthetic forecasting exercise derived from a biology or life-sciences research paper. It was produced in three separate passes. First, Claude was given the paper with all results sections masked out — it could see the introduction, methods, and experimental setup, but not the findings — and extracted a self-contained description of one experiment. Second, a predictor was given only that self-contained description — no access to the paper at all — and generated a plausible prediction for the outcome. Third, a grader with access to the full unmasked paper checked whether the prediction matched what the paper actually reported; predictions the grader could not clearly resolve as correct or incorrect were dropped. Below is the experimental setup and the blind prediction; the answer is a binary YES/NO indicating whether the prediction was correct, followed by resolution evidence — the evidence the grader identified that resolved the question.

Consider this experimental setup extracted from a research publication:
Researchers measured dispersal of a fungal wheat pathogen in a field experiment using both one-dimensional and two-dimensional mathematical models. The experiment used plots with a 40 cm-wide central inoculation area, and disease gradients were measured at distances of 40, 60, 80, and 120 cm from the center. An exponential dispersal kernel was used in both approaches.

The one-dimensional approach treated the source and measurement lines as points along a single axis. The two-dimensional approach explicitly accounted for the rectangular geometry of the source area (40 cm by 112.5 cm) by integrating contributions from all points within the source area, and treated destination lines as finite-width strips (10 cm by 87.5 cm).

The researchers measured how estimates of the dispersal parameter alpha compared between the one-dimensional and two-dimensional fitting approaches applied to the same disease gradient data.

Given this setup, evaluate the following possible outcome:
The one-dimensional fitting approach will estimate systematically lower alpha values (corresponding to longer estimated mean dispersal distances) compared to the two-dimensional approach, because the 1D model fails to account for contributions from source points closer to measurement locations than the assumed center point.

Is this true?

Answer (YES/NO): NO